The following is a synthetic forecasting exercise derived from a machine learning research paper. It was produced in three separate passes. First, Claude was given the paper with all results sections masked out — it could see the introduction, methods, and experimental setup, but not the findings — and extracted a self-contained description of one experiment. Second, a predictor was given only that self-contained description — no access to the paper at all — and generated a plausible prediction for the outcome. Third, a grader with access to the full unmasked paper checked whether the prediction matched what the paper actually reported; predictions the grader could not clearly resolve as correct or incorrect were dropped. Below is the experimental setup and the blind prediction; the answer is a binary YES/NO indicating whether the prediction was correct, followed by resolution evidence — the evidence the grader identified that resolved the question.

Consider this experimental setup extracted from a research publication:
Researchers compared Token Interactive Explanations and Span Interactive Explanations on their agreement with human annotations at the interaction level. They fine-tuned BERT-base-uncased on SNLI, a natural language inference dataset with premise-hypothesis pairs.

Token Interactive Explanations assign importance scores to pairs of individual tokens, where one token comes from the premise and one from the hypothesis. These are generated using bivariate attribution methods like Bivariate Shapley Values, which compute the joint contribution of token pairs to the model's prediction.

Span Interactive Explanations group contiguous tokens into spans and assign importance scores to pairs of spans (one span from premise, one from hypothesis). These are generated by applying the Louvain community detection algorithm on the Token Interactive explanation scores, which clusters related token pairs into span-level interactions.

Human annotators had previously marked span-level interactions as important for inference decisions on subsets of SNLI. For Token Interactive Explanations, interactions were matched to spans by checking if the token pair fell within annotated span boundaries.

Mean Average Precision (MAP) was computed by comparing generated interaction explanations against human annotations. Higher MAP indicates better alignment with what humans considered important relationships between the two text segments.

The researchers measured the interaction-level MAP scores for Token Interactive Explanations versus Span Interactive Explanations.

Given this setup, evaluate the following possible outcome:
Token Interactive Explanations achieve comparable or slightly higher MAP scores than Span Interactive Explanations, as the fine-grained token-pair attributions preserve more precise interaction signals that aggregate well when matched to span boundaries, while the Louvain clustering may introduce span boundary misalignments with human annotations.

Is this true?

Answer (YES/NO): NO